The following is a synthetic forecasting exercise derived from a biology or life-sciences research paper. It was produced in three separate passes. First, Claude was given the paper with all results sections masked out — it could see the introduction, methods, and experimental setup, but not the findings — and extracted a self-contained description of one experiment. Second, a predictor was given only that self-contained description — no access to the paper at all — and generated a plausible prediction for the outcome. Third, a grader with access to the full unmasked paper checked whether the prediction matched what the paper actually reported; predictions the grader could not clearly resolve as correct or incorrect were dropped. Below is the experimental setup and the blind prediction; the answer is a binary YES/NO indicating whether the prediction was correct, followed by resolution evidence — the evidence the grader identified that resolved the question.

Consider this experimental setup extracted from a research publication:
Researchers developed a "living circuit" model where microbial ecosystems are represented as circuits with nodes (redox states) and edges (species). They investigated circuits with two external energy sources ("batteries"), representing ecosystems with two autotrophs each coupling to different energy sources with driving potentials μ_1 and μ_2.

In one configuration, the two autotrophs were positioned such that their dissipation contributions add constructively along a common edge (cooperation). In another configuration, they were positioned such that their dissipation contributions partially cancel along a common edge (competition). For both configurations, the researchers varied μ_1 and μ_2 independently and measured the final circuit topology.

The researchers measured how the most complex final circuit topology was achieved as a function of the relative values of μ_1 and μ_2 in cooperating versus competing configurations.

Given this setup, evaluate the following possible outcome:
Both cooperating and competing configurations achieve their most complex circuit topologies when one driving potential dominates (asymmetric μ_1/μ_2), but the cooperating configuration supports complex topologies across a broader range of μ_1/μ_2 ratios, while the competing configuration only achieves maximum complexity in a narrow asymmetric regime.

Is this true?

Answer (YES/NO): NO